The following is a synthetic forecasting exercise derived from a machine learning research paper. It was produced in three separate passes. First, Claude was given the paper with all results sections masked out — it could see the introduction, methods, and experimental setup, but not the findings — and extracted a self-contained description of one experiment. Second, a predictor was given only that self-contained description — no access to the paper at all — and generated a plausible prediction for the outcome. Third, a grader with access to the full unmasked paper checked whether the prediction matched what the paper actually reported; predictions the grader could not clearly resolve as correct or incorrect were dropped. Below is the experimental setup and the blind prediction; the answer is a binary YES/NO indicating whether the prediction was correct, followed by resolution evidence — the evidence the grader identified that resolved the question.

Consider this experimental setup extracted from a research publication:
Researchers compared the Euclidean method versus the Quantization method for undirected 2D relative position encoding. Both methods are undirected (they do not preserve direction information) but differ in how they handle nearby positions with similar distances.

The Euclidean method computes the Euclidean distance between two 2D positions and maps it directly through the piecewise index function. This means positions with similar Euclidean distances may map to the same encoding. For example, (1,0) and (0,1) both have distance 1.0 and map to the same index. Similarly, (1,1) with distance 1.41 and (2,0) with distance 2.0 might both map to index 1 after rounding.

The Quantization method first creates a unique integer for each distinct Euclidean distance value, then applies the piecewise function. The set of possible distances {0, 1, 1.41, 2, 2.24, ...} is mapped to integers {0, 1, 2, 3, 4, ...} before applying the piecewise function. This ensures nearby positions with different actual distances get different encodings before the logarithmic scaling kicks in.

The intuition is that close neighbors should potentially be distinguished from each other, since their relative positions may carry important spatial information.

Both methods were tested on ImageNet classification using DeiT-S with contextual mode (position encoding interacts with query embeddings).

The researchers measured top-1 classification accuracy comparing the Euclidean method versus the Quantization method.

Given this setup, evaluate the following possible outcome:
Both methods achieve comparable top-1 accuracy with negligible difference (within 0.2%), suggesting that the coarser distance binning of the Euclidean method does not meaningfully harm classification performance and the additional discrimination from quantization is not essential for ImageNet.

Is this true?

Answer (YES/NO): YES